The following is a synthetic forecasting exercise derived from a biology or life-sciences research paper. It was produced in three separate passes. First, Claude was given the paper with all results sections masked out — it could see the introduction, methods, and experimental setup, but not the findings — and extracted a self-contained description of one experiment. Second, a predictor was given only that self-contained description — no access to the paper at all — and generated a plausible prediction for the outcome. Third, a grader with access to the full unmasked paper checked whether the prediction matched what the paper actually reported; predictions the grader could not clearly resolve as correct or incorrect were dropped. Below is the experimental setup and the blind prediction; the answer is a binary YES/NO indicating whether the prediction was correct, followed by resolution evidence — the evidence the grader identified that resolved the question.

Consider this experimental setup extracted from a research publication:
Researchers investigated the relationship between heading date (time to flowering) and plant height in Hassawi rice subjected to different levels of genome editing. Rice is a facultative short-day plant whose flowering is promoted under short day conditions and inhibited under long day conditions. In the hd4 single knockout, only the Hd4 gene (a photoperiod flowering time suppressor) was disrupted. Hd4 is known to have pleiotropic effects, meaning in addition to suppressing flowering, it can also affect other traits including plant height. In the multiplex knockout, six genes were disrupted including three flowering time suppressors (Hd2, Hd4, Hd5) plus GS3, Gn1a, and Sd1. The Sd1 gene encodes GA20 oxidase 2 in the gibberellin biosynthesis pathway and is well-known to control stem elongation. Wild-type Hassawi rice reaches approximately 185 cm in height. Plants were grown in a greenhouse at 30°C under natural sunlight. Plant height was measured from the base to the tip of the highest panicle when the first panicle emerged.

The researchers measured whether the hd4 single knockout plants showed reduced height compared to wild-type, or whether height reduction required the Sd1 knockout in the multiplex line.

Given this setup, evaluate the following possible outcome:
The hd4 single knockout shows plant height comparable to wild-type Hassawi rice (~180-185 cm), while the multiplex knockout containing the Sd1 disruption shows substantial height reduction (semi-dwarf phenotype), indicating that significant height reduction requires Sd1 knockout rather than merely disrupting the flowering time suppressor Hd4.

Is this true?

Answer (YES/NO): NO